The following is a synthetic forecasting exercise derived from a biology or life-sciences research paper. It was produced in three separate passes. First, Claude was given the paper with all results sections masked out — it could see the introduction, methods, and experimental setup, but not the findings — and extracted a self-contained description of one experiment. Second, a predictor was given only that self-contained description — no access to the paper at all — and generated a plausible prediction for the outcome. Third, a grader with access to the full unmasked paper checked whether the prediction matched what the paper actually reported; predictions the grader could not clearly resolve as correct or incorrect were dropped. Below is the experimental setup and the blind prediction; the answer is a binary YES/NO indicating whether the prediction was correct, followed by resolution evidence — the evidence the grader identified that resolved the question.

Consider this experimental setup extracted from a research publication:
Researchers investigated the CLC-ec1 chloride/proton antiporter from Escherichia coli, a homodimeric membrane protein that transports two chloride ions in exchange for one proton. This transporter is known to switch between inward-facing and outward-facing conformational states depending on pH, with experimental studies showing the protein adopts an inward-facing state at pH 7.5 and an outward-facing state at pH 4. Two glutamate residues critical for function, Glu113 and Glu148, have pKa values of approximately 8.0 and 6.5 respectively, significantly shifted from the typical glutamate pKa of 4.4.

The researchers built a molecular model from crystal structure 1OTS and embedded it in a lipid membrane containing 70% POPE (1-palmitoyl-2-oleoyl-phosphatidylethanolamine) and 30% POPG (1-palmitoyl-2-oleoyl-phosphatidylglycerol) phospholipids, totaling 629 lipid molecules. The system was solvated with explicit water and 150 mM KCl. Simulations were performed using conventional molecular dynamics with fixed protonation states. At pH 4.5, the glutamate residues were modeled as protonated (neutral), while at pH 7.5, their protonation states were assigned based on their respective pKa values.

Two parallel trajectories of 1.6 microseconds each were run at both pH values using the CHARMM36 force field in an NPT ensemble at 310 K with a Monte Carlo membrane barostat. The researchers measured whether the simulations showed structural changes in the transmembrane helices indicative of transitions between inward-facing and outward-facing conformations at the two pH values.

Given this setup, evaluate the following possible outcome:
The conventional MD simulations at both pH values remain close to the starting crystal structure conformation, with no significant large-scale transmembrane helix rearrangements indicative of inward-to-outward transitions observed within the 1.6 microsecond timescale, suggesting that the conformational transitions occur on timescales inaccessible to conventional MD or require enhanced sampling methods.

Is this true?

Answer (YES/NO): YES